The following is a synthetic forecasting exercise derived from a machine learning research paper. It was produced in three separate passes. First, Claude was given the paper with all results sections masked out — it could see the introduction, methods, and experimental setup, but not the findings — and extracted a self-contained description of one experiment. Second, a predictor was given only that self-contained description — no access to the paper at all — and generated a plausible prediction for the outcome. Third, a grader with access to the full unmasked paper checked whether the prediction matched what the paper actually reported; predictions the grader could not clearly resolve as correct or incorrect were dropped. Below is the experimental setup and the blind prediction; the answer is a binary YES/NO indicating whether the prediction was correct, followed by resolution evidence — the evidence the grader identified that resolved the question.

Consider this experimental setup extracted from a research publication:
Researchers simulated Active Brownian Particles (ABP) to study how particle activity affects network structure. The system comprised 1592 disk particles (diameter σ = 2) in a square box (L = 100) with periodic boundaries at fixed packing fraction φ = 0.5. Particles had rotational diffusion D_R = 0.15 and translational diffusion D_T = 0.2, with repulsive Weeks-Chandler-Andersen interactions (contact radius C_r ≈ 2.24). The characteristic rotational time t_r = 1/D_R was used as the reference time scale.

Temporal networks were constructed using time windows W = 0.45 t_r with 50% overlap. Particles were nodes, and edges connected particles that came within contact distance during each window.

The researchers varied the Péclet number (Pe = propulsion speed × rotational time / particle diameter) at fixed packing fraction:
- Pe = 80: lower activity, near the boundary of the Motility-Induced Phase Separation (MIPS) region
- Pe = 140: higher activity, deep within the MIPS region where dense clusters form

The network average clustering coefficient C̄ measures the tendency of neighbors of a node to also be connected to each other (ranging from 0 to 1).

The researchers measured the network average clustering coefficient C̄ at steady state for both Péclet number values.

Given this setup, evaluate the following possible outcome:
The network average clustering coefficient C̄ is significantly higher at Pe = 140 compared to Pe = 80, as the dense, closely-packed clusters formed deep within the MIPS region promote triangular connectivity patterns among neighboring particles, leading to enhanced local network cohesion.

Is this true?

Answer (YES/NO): NO